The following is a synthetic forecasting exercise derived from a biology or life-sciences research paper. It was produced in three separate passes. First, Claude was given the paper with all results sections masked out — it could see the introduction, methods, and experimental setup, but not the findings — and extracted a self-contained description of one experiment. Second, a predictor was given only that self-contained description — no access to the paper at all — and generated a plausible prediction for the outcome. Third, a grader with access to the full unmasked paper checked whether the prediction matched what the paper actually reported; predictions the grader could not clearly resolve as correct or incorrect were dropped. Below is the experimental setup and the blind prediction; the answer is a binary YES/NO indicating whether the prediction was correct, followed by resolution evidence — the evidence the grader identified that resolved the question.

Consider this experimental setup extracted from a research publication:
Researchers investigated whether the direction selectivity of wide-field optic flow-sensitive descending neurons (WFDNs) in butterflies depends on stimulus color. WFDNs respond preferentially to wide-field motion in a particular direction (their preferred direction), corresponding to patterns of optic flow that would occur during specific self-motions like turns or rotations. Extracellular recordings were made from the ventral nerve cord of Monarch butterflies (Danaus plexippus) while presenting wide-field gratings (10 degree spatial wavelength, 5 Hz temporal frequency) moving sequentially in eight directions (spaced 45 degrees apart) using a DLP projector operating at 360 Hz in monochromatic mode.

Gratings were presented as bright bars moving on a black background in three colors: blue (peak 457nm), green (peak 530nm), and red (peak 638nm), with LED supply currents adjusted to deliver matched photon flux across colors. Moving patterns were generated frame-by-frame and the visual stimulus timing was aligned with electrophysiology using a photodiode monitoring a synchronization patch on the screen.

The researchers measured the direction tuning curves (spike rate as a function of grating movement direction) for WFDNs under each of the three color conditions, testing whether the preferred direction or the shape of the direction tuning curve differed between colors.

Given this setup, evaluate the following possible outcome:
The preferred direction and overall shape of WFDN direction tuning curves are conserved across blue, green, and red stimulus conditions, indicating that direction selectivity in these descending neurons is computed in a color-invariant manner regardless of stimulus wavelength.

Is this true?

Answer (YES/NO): YES